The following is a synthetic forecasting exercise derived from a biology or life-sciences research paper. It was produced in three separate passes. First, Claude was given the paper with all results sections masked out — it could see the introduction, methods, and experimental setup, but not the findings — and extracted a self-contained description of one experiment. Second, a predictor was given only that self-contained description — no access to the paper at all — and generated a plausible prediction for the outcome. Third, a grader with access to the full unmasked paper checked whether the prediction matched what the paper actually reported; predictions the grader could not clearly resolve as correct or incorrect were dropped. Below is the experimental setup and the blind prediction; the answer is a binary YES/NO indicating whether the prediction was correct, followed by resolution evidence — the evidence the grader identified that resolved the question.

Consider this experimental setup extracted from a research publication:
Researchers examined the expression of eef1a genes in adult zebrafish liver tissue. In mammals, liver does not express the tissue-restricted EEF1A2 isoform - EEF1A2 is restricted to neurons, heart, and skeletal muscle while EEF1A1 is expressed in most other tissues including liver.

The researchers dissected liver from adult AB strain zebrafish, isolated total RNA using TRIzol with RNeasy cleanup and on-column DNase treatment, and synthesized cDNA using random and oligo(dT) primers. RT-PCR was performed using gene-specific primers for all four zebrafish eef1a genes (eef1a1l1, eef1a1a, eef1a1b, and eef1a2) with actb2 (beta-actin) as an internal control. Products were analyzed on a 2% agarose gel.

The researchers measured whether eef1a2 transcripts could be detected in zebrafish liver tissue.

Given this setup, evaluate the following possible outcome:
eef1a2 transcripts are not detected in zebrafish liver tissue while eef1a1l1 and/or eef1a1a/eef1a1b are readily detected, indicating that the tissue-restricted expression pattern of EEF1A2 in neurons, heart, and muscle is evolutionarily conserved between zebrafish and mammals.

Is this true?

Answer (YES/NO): YES